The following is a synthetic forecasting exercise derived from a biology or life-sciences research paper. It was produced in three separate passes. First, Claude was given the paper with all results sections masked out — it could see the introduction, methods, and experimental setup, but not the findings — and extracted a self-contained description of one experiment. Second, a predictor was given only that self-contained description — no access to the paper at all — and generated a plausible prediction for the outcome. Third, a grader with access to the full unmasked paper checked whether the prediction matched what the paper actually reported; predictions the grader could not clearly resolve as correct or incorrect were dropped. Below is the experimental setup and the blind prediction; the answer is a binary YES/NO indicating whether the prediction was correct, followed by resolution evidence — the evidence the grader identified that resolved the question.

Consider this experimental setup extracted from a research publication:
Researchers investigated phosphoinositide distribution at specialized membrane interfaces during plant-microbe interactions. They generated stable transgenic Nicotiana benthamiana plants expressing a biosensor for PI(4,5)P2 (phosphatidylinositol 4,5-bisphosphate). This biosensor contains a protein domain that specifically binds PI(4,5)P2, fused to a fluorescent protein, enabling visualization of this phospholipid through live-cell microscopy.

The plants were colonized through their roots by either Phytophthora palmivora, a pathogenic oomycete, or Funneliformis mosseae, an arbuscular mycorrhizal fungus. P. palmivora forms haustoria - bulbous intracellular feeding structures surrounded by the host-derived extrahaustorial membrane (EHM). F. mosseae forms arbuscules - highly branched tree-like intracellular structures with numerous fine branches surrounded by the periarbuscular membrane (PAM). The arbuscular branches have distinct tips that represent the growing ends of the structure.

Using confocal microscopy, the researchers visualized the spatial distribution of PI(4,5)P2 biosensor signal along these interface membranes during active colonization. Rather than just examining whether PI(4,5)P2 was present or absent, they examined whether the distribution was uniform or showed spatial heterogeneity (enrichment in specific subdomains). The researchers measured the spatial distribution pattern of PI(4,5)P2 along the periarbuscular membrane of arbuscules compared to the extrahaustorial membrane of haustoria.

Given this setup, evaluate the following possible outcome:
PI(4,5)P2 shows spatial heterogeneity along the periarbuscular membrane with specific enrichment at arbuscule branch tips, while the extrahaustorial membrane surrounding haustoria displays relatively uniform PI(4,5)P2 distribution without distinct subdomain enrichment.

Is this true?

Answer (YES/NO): YES